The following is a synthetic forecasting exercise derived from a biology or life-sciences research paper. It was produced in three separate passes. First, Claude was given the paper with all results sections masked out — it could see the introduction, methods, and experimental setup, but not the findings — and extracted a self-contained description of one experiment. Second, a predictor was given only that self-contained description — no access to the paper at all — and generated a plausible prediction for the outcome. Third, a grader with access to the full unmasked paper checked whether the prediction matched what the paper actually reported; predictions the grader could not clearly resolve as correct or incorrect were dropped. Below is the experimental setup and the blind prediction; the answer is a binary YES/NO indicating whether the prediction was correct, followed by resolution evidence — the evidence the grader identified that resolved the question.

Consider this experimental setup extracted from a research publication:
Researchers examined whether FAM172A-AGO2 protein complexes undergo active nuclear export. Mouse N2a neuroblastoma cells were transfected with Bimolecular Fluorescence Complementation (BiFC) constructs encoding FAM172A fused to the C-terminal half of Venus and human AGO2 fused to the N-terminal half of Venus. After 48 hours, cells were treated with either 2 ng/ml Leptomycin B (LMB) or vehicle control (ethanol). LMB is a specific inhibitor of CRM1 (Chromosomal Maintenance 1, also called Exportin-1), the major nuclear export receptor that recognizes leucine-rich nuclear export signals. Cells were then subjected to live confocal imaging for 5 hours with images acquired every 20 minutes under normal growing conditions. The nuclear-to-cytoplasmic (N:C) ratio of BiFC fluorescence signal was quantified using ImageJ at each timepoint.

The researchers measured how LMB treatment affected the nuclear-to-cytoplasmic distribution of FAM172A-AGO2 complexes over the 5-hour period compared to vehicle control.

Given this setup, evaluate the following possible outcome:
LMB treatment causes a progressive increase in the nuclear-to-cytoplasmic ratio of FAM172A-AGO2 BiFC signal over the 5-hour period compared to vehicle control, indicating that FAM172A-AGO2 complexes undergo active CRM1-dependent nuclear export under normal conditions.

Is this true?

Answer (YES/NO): YES